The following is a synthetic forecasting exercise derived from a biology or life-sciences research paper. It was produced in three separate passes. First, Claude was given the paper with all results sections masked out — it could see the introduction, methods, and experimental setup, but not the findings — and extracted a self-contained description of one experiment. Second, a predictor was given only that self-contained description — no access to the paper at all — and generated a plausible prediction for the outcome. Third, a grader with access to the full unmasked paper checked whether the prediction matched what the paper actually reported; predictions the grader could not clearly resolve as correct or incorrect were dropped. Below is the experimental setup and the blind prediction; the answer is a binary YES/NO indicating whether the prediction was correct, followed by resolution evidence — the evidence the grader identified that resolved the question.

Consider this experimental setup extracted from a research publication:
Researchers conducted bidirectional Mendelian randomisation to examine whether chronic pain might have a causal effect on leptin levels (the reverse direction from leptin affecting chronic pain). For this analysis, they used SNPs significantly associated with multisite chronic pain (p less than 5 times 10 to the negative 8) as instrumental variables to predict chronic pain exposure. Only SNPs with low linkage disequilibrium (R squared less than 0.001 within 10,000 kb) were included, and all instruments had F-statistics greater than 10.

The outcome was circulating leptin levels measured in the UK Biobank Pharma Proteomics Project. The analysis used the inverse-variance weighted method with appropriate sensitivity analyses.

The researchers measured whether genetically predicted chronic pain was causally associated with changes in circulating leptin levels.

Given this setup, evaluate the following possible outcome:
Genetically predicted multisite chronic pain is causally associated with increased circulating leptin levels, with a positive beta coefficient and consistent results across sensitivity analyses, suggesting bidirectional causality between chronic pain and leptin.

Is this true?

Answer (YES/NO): NO